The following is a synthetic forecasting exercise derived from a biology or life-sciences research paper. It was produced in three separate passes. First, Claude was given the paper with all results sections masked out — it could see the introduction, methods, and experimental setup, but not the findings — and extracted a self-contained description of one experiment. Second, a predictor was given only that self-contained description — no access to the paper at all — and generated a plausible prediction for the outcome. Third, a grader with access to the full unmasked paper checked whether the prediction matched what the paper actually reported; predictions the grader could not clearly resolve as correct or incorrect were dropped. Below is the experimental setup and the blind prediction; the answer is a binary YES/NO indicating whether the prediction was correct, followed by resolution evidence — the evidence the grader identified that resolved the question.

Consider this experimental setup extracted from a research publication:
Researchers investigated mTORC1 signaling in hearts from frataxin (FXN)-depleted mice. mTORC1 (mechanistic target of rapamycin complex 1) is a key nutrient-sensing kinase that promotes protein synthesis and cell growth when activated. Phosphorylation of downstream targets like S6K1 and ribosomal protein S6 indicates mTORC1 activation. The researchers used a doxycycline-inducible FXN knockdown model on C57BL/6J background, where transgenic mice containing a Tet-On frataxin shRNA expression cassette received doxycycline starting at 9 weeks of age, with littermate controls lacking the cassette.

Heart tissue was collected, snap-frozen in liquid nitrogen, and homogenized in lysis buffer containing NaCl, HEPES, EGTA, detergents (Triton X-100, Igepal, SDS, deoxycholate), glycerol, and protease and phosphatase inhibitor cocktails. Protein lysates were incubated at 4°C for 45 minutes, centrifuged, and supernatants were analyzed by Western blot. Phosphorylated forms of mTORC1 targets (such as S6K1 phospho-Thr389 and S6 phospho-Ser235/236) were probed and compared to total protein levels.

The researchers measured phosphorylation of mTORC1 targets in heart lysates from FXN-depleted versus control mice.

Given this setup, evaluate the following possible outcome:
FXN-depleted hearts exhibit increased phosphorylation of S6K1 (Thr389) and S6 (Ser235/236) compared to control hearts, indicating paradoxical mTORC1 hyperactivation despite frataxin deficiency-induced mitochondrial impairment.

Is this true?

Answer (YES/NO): NO